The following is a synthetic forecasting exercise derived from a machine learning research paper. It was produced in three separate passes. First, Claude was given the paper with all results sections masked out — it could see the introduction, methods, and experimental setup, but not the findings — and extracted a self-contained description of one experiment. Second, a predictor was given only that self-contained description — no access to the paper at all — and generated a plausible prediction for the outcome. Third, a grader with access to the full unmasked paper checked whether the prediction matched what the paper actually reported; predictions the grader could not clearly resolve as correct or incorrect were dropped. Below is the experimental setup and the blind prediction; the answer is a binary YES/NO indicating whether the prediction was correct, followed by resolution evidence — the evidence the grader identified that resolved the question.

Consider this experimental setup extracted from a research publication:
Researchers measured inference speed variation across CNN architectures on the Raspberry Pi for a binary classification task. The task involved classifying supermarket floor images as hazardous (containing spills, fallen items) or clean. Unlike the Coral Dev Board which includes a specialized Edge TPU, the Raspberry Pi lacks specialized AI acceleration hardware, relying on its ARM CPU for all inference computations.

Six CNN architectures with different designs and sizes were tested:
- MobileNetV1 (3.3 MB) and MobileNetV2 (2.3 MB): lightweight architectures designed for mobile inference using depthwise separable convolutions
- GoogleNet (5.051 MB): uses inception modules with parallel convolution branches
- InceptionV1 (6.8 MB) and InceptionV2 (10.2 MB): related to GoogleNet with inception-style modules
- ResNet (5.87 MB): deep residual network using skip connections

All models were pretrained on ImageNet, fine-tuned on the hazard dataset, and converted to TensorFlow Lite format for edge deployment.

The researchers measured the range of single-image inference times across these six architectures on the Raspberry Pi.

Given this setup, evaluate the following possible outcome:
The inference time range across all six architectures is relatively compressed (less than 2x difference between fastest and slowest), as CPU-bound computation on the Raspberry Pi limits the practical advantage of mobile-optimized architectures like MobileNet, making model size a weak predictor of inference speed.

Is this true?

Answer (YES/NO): YES